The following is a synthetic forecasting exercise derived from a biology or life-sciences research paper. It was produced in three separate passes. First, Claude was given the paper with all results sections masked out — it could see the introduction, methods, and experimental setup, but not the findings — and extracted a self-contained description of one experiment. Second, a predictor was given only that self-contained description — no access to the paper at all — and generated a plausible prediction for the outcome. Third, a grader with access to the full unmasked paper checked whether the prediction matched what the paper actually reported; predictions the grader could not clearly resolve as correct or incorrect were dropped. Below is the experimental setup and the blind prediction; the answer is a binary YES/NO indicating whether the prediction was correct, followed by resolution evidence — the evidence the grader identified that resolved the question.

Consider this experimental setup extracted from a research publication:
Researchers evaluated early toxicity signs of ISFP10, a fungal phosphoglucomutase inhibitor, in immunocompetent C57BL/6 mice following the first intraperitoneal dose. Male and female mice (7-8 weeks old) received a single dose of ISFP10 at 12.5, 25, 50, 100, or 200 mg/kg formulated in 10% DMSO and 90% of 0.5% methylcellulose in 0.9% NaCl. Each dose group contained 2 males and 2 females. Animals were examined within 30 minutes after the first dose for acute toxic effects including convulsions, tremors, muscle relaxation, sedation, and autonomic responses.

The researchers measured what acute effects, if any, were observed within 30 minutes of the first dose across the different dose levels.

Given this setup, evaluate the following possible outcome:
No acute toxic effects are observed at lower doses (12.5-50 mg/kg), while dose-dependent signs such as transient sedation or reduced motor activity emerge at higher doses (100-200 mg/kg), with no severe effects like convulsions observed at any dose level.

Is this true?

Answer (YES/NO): NO